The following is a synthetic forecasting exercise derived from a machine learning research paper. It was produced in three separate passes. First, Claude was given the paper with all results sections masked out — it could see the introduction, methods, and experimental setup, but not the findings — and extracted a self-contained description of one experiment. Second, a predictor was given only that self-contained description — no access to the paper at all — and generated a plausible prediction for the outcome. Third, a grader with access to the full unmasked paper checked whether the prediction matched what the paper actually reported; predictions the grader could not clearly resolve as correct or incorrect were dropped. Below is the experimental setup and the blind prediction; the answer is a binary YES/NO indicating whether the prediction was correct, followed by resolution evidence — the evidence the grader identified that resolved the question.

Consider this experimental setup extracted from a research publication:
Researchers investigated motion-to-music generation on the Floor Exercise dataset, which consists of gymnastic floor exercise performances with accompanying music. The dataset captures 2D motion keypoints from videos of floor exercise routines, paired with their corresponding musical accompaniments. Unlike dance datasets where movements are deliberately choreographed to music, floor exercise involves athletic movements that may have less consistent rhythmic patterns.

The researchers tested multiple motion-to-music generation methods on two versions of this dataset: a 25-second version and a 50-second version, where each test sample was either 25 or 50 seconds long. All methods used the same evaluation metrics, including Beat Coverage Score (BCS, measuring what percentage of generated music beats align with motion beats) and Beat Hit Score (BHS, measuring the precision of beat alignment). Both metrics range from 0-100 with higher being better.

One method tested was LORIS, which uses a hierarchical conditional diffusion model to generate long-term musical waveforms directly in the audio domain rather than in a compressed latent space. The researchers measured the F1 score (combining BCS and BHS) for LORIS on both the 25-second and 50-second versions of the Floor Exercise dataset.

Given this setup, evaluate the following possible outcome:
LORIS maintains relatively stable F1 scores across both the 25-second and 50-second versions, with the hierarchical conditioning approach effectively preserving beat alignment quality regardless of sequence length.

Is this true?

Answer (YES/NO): NO